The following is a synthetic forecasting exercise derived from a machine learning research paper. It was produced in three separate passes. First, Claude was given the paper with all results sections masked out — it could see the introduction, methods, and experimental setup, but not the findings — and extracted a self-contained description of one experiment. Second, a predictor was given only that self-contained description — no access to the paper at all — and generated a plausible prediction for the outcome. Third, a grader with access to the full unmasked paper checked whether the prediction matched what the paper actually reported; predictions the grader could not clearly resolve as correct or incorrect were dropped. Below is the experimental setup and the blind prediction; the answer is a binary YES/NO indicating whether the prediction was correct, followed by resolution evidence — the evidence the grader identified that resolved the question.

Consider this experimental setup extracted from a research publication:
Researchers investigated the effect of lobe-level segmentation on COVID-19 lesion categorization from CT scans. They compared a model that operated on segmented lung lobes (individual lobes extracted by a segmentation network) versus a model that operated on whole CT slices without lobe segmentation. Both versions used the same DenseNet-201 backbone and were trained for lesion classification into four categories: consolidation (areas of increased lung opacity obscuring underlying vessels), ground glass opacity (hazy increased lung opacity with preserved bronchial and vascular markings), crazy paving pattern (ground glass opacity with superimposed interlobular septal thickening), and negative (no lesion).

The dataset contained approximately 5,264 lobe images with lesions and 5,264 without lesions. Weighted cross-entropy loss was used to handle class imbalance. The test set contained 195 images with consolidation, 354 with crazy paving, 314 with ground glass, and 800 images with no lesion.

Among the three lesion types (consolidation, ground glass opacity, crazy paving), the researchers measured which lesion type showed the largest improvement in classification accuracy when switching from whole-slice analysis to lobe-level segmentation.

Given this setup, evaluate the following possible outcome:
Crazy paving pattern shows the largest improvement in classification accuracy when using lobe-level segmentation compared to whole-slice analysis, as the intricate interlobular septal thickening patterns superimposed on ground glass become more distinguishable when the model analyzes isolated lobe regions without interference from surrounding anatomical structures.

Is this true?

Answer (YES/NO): YES